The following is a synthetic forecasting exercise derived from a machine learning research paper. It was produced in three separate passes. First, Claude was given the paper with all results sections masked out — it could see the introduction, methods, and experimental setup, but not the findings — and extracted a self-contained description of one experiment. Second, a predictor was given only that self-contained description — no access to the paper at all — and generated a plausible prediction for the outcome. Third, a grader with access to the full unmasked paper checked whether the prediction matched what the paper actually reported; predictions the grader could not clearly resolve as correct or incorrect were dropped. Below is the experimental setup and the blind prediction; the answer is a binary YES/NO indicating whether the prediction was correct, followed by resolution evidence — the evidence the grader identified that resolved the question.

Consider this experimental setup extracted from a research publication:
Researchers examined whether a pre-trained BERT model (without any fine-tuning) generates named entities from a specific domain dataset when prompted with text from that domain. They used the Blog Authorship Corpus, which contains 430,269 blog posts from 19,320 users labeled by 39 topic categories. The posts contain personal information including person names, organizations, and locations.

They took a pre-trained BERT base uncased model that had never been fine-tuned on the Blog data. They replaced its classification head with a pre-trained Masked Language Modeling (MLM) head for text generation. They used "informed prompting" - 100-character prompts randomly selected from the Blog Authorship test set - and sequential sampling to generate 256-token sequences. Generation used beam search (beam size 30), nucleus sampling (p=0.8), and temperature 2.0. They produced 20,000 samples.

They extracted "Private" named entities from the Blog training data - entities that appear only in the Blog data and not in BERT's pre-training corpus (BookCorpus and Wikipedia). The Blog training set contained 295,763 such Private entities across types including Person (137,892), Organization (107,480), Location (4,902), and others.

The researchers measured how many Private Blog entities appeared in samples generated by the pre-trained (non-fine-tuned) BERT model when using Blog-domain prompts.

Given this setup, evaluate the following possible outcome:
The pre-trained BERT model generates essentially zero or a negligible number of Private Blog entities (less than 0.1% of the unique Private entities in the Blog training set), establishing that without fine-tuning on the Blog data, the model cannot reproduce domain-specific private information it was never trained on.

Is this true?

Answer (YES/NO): NO